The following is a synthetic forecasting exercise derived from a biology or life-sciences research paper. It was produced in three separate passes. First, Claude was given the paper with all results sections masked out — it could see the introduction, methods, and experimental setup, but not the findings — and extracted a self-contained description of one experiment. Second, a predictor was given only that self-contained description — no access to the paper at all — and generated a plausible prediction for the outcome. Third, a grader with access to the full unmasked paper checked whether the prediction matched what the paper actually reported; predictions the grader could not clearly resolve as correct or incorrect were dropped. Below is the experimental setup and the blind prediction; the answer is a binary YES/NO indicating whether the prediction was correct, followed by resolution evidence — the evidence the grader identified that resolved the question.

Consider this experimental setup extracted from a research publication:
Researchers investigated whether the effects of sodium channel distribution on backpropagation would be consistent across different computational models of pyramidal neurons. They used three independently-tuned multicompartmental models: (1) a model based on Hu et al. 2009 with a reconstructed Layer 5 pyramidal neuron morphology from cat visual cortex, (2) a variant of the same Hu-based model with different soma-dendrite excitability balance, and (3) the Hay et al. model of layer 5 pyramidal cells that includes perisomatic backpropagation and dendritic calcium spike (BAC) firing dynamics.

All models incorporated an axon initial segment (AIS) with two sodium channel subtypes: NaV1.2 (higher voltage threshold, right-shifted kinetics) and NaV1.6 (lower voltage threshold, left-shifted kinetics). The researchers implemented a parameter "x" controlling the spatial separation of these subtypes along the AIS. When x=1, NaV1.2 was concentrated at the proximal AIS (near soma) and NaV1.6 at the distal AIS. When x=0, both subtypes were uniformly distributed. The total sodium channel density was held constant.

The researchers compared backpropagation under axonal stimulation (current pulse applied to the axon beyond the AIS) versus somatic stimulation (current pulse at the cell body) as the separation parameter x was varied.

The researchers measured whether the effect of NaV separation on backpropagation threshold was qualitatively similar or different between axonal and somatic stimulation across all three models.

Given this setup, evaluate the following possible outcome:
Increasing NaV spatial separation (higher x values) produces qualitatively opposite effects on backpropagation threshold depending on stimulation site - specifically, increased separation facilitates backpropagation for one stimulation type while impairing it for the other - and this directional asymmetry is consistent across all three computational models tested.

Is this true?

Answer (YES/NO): YES